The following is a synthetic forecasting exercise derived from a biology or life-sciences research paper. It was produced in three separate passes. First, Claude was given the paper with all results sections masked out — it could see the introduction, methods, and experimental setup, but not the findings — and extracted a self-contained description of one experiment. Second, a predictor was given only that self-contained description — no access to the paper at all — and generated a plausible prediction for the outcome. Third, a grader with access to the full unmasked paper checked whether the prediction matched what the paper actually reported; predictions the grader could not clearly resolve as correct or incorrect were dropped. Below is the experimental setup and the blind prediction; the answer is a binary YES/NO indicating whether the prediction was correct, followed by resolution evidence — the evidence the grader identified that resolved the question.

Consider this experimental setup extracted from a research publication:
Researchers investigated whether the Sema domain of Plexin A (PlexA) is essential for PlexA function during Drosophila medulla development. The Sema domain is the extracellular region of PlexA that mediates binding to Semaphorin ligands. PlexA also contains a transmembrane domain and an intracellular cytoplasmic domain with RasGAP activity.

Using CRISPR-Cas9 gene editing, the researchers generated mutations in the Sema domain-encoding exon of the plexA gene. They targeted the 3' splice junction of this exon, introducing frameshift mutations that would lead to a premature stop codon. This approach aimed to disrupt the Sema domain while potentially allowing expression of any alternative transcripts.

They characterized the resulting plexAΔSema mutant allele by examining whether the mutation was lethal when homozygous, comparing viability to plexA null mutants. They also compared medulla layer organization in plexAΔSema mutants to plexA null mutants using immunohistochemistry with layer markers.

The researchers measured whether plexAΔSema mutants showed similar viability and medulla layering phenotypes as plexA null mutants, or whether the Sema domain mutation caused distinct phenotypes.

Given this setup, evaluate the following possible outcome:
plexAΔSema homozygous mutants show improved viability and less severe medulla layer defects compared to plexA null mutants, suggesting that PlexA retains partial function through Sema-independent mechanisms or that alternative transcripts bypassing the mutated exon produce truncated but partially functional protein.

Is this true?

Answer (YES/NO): NO